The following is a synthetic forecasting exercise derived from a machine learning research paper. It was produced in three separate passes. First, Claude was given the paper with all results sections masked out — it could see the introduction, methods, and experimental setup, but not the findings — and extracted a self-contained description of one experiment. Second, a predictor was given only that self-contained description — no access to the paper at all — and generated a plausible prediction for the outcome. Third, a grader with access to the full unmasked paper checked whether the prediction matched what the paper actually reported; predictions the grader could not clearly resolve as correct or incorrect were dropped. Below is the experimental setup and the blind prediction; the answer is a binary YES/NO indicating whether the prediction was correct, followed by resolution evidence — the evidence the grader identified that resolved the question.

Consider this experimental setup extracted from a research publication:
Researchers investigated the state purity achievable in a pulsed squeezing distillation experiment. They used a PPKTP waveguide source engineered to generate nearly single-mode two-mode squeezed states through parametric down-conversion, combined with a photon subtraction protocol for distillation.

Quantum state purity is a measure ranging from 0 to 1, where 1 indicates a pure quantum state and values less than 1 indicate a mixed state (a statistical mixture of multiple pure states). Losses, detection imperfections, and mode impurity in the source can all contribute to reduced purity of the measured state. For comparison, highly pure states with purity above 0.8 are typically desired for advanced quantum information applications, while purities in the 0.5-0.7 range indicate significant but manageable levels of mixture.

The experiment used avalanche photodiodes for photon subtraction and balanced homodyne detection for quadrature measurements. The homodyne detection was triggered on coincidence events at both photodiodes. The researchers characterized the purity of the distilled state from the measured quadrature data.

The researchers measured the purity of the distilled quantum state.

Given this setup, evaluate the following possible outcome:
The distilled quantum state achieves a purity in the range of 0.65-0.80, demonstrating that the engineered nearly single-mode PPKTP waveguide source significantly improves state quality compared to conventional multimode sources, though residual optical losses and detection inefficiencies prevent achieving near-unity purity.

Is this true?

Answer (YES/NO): NO